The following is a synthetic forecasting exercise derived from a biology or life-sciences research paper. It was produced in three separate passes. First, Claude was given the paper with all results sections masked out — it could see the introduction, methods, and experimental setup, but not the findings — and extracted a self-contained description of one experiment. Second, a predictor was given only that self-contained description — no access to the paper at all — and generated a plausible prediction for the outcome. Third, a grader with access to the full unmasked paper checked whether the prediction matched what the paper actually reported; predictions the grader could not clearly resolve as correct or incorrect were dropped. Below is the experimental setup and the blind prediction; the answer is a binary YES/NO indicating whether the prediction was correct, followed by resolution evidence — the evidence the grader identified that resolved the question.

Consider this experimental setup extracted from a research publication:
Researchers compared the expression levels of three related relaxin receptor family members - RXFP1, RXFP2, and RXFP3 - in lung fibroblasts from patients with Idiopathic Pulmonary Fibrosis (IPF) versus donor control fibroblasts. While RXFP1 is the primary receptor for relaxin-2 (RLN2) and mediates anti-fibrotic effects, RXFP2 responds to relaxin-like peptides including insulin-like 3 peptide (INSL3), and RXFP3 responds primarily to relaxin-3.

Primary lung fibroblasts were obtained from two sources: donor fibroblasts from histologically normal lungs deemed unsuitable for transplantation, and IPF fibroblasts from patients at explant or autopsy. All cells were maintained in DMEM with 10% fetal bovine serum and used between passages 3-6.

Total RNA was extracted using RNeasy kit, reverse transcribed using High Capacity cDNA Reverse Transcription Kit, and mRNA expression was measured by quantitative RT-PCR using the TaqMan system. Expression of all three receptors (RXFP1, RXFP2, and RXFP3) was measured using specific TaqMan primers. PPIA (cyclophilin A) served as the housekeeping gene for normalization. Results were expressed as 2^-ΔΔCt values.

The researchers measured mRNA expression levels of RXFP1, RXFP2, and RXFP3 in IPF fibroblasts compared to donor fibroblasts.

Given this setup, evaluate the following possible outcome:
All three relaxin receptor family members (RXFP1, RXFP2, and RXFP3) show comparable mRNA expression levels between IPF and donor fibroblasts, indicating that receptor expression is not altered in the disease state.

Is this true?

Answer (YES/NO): NO